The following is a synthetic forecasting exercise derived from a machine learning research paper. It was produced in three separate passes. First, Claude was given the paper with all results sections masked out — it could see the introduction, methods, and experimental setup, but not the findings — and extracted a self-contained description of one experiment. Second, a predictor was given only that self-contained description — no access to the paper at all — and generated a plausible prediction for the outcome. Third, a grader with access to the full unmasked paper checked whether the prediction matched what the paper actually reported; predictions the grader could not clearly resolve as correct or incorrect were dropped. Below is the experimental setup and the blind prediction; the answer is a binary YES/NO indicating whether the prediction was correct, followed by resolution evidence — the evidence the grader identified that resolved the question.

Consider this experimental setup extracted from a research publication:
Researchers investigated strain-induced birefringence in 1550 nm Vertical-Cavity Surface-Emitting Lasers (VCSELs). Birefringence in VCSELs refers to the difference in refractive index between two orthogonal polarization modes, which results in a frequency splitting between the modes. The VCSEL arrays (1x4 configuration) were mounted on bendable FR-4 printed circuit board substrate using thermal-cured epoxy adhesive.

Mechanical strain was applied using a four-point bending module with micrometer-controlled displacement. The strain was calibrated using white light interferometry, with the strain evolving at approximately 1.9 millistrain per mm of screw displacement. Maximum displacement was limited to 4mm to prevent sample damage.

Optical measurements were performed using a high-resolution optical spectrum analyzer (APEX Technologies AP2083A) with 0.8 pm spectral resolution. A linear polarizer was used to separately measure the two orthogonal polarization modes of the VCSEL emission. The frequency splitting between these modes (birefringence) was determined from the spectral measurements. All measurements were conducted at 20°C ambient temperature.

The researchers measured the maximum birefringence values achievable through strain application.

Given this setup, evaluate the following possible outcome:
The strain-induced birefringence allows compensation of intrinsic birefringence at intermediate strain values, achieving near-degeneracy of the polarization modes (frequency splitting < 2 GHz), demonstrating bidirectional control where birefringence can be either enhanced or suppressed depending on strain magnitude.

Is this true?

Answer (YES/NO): NO